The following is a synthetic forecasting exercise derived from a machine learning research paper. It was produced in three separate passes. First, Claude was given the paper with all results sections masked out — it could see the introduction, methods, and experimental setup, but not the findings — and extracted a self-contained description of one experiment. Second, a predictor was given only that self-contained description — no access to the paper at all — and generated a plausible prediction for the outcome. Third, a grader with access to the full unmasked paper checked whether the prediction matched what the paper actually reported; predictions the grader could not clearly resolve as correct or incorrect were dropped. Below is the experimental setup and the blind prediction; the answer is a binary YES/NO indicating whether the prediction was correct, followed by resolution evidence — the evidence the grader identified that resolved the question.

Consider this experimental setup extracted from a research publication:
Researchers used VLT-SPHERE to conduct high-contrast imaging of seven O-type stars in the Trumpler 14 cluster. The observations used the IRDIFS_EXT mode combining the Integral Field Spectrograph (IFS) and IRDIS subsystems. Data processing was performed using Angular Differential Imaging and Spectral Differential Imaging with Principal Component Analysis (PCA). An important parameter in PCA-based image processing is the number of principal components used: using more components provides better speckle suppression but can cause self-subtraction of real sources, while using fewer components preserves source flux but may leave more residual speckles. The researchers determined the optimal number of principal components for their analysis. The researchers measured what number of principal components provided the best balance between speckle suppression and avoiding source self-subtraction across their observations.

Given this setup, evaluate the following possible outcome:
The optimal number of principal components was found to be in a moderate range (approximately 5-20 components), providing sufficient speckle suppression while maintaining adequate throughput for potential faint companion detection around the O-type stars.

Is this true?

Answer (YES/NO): NO